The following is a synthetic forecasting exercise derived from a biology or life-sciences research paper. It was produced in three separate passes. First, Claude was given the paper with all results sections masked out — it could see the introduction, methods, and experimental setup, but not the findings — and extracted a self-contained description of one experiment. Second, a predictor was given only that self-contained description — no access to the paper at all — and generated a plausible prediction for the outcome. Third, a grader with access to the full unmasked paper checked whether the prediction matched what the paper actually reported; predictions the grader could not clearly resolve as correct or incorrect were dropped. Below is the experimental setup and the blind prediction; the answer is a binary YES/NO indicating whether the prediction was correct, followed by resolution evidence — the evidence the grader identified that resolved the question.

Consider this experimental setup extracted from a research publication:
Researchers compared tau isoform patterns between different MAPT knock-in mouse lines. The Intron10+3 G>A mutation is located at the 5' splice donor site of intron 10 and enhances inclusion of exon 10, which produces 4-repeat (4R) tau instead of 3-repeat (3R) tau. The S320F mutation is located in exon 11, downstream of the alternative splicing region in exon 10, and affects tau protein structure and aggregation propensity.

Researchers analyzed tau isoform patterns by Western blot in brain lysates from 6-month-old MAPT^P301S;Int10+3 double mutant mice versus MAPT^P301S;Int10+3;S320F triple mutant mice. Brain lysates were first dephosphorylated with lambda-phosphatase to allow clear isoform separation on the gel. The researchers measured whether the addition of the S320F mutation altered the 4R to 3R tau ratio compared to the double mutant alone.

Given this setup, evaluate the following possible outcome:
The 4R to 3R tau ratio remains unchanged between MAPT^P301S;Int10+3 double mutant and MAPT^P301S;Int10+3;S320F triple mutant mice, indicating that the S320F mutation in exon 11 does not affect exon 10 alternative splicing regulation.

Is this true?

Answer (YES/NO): YES